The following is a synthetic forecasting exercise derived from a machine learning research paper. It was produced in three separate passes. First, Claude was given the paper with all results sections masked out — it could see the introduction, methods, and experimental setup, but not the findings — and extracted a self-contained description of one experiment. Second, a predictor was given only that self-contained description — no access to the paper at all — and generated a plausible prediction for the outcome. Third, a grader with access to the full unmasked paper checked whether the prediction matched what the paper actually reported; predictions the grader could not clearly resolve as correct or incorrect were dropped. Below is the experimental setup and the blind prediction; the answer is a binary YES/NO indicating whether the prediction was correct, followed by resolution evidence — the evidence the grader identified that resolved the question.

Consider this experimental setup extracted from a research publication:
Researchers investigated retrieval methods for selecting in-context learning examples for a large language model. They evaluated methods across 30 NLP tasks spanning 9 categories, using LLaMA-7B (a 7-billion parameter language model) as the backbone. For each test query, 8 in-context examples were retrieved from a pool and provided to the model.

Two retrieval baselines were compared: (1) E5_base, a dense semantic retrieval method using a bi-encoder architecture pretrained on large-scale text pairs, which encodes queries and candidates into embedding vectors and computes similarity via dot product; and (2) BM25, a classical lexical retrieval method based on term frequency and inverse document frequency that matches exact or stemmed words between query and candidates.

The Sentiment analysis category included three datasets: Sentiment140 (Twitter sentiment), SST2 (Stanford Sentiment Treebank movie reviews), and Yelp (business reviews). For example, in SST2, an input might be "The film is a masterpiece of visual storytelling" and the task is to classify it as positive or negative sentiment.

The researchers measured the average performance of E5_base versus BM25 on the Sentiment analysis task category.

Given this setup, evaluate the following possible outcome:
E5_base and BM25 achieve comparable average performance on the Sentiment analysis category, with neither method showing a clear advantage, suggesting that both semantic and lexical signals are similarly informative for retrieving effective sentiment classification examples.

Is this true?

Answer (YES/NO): NO